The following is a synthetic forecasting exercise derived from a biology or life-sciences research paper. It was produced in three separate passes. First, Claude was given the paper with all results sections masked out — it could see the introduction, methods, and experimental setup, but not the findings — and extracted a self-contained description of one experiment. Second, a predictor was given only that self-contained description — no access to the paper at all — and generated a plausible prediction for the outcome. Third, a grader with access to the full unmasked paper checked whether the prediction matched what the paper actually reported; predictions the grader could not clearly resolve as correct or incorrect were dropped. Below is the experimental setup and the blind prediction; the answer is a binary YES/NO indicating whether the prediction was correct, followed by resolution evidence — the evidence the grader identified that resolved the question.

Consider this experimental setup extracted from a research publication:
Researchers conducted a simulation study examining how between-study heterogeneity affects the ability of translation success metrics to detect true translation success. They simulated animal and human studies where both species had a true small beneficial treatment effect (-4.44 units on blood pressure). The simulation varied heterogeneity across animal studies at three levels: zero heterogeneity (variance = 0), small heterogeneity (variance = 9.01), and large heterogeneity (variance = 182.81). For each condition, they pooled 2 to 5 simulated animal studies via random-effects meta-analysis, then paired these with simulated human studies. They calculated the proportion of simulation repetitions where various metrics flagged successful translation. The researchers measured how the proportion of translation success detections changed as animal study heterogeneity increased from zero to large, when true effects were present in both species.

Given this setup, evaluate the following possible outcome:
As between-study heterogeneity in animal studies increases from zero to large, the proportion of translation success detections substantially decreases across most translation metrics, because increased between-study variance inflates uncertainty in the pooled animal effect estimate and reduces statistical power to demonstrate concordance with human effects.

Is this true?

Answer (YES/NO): YES